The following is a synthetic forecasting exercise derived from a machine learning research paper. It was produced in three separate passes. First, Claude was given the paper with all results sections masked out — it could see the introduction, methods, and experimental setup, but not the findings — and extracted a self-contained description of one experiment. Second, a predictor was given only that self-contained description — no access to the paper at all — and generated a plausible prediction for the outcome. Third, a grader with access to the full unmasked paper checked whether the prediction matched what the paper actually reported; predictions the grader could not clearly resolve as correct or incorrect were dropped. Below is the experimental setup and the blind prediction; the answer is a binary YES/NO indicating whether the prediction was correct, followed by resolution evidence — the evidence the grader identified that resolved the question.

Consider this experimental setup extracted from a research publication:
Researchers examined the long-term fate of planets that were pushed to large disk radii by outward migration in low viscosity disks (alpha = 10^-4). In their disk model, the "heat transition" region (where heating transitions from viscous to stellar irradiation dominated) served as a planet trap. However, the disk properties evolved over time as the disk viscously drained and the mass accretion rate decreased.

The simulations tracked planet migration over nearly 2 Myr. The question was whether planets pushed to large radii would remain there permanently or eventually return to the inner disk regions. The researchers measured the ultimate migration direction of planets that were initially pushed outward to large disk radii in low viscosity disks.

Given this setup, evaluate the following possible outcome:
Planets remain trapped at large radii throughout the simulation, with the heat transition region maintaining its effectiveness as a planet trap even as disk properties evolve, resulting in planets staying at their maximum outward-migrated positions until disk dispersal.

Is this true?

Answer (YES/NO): NO